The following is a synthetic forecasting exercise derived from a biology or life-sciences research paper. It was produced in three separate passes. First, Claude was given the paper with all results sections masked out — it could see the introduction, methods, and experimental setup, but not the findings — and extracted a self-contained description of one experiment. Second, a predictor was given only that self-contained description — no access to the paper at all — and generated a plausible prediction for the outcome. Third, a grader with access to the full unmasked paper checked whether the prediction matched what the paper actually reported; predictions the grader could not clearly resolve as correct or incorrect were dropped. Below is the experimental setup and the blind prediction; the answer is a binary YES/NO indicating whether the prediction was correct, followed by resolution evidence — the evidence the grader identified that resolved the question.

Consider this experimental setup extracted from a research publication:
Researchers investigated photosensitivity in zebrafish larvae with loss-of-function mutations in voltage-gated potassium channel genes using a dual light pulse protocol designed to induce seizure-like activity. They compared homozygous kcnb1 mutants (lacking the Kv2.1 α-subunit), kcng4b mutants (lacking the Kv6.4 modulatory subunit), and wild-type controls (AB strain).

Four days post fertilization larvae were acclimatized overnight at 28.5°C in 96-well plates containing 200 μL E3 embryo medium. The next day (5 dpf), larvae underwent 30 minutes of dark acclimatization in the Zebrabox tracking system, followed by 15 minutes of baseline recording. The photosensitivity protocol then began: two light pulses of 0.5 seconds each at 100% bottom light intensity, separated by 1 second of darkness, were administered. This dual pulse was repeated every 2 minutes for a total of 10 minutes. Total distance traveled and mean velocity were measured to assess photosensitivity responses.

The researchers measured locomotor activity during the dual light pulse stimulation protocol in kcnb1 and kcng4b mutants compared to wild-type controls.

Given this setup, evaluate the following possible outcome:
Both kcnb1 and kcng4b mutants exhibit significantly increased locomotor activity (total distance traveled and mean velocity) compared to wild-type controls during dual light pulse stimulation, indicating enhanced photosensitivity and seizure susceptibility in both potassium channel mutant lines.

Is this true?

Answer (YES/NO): NO